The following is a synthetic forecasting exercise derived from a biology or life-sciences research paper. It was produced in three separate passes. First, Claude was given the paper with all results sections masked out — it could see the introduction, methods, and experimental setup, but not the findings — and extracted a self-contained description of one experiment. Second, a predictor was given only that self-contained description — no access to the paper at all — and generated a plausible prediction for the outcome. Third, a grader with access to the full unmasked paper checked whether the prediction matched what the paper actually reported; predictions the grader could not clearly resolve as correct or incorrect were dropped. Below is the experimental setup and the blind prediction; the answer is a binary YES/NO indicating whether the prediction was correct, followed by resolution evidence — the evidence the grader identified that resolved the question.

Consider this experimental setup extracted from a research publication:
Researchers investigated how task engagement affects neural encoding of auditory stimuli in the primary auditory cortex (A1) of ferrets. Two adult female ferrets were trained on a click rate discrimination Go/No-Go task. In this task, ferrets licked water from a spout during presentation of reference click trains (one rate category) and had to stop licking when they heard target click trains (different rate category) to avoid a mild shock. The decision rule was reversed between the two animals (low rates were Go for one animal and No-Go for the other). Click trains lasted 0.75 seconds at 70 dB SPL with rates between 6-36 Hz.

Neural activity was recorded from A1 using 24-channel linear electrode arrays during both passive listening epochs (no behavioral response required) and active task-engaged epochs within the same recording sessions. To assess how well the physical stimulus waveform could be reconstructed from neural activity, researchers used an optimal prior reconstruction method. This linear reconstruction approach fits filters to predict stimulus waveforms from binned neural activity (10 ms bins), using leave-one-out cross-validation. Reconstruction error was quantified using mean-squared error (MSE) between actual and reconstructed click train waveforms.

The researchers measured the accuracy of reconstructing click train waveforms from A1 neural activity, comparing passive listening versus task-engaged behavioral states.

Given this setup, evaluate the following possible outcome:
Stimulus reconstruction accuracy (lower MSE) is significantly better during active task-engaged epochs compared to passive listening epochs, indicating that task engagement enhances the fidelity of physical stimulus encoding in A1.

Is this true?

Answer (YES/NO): NO